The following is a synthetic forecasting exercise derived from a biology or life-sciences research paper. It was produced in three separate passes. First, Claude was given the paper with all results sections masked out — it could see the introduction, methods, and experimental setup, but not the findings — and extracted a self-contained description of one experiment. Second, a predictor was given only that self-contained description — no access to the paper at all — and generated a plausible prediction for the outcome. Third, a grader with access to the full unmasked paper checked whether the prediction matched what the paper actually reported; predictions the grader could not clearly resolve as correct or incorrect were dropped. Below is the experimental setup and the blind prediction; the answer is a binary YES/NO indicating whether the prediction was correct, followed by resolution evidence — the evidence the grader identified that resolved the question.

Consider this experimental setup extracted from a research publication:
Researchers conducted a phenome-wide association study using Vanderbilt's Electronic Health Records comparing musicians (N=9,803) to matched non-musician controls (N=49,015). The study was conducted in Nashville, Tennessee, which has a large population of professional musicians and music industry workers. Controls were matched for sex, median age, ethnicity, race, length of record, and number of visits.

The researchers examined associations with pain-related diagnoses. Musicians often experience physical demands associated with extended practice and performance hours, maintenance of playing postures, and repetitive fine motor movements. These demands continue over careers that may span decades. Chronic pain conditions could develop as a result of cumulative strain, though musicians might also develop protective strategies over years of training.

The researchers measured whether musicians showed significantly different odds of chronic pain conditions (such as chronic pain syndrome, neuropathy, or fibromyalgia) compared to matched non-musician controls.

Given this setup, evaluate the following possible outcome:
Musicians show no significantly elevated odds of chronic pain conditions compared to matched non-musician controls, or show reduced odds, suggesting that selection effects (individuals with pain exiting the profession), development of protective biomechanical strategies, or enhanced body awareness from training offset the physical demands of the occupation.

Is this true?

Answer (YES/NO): NO